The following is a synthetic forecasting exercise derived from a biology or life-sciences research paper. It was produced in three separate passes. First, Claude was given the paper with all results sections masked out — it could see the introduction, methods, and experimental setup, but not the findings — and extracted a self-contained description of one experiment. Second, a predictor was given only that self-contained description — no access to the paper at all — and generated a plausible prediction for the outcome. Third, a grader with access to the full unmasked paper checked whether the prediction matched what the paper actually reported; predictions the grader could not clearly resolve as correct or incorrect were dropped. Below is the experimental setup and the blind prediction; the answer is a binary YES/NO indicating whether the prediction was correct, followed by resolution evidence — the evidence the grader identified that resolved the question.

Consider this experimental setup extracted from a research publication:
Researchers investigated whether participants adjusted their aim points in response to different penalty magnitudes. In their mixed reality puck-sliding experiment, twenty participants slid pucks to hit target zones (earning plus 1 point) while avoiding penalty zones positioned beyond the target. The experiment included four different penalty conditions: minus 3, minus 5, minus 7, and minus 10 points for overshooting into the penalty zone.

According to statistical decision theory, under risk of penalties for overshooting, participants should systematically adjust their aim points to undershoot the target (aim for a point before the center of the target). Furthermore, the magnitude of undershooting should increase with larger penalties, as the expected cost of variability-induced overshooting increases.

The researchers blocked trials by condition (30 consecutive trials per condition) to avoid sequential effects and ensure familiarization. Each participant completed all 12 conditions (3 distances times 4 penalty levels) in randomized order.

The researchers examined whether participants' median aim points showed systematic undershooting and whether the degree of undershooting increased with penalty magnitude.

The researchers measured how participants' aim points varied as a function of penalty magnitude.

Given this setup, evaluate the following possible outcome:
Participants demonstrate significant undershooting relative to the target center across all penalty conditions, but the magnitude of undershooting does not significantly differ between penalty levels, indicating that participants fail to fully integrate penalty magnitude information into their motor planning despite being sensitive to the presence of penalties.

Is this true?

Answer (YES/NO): NO